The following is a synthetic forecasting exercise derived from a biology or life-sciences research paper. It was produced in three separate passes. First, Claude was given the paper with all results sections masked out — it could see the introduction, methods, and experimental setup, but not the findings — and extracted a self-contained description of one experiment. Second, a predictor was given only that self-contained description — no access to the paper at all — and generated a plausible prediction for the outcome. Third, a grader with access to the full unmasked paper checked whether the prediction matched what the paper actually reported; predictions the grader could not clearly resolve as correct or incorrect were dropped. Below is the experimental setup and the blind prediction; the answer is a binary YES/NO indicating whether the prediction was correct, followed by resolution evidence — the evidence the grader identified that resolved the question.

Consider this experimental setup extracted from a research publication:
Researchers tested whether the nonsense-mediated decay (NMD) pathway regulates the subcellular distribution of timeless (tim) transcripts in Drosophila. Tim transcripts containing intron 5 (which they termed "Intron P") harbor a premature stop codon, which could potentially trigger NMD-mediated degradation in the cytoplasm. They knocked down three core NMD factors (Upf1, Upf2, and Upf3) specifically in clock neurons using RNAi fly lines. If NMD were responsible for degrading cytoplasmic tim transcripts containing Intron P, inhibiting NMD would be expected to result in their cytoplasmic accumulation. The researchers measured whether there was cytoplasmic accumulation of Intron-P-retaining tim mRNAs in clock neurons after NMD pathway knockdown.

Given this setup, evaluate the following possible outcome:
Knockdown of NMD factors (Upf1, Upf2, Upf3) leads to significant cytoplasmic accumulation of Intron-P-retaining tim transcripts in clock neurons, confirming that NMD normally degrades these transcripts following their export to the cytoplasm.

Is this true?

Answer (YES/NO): NO